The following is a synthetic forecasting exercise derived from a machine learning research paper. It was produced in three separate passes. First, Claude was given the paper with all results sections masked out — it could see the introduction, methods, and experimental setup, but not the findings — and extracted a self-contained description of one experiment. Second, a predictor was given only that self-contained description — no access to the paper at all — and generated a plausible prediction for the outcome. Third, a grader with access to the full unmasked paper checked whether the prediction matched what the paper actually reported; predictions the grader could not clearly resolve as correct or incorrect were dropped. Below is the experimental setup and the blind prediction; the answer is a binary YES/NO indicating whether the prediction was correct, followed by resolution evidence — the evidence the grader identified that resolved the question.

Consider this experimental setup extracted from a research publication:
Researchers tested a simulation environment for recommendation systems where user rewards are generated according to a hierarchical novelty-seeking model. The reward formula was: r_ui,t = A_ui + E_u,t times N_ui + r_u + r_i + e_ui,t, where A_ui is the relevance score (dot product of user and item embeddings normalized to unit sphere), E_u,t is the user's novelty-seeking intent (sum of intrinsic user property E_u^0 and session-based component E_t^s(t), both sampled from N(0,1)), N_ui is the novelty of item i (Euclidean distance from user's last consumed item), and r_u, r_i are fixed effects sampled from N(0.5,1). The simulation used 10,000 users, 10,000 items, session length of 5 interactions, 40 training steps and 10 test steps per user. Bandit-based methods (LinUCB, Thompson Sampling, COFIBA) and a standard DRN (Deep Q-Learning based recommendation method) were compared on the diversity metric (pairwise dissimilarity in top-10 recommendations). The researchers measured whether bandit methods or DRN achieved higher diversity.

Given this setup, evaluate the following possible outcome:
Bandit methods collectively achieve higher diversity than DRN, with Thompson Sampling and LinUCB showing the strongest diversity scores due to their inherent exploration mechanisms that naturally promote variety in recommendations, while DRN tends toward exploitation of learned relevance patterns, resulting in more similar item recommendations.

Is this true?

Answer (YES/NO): NO